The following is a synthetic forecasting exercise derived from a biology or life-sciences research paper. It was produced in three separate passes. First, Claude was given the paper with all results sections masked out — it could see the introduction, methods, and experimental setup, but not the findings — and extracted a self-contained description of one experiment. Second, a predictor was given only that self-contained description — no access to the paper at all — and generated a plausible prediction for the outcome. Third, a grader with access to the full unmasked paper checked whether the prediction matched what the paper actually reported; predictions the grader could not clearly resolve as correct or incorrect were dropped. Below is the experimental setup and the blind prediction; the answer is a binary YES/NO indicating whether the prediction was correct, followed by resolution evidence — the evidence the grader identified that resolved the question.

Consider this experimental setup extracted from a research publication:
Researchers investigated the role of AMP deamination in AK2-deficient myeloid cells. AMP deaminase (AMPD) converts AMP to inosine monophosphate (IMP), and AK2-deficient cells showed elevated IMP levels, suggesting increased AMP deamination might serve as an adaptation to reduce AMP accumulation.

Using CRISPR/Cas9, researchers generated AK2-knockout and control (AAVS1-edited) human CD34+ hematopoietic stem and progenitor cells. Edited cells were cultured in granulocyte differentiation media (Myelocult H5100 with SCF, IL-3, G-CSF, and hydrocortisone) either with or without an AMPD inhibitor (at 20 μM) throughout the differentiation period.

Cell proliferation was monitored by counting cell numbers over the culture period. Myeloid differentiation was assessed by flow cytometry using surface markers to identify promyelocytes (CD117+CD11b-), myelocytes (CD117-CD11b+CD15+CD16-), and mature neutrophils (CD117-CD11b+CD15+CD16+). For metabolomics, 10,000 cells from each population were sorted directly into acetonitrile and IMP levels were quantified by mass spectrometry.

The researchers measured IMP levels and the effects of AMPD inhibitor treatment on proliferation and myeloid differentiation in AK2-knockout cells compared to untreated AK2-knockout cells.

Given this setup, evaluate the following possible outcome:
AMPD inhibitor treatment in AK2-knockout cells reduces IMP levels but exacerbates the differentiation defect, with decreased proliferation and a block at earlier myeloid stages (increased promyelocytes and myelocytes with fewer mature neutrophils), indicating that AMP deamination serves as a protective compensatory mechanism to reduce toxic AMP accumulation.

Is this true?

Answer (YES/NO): YES